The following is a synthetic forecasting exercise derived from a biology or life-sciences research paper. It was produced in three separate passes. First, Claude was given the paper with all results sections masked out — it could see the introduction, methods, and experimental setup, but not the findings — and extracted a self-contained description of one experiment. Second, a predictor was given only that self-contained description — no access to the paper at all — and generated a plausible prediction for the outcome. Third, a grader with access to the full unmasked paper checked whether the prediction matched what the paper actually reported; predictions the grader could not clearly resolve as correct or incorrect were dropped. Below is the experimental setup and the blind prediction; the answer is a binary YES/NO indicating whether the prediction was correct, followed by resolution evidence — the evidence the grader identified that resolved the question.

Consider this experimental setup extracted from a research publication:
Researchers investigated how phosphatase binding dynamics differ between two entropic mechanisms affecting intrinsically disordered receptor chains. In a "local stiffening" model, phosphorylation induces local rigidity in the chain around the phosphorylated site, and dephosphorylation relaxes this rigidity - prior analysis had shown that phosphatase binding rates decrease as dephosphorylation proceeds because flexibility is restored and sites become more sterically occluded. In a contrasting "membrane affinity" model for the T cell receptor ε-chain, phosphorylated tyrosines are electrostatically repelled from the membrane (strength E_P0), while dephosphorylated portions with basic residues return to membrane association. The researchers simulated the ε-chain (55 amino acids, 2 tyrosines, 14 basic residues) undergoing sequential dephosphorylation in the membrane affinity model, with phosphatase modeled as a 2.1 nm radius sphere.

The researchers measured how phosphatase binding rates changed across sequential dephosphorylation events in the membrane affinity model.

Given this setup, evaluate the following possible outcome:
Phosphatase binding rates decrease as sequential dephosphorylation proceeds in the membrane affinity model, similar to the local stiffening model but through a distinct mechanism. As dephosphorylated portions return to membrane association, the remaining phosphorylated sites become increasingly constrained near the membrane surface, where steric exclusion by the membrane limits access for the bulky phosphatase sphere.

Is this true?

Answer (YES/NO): NO